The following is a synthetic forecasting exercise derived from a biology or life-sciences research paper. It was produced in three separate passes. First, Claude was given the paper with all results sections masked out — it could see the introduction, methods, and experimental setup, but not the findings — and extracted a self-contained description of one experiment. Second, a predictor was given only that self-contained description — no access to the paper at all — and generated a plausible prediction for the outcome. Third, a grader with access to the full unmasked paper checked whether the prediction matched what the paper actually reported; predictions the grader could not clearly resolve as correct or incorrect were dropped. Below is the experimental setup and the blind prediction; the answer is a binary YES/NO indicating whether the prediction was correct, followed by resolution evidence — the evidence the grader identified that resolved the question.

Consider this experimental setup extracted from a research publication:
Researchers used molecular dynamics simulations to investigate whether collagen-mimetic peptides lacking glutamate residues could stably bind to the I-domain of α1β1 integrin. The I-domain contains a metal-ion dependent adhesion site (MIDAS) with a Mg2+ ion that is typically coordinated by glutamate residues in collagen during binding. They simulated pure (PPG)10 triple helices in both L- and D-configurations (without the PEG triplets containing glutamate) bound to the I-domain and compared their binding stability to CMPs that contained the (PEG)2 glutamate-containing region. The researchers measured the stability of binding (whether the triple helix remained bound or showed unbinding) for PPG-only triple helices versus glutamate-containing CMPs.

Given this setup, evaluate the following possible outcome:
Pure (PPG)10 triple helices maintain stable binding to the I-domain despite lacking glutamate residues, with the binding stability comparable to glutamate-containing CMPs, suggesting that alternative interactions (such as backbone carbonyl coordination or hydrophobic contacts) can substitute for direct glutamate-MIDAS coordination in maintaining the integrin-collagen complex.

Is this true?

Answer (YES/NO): NO